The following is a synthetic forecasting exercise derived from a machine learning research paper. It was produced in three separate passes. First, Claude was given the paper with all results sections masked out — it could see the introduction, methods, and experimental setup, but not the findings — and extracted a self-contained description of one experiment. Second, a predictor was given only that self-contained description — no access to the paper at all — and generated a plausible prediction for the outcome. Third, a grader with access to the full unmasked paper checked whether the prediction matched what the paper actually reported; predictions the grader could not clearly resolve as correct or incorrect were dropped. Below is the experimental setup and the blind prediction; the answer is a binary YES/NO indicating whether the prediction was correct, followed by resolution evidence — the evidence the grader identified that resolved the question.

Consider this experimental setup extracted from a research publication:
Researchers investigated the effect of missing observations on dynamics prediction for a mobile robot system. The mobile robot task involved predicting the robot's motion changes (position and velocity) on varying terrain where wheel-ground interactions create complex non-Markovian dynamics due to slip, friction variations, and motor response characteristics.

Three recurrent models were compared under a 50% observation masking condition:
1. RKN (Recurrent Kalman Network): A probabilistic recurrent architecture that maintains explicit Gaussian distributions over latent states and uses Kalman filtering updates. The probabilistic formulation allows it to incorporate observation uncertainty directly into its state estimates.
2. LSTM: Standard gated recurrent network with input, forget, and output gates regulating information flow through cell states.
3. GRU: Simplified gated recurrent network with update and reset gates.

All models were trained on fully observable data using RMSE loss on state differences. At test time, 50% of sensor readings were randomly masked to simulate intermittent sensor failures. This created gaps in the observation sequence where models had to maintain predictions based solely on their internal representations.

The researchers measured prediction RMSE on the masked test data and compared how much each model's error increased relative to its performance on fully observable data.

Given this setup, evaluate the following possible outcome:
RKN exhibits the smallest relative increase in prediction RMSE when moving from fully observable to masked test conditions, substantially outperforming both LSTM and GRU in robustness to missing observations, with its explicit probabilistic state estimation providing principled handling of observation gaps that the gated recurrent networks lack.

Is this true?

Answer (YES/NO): YES